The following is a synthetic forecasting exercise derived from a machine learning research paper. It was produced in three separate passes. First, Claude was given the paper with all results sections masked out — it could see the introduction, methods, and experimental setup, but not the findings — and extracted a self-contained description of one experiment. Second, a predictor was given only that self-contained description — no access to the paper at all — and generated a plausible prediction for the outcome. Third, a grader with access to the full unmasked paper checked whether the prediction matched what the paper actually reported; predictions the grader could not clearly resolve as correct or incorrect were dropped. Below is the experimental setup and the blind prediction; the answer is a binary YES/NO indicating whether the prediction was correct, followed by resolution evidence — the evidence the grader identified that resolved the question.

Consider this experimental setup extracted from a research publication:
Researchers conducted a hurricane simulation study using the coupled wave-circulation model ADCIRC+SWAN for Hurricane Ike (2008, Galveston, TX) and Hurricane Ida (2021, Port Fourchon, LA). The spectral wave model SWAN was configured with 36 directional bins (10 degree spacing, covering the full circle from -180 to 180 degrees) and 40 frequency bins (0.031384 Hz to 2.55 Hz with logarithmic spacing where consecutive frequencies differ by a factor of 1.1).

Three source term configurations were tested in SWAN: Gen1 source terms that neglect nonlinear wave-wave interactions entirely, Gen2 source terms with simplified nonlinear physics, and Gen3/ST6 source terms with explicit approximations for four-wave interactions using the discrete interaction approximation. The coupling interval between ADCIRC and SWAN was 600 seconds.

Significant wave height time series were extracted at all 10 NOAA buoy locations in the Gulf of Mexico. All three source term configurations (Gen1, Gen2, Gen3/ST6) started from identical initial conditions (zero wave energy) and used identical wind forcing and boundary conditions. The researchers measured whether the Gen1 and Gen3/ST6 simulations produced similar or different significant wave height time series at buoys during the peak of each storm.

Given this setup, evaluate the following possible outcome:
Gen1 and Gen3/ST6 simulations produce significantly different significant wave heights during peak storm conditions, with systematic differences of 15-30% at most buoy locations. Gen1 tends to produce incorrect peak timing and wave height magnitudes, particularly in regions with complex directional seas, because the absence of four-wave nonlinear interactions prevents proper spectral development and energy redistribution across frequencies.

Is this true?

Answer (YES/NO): NO